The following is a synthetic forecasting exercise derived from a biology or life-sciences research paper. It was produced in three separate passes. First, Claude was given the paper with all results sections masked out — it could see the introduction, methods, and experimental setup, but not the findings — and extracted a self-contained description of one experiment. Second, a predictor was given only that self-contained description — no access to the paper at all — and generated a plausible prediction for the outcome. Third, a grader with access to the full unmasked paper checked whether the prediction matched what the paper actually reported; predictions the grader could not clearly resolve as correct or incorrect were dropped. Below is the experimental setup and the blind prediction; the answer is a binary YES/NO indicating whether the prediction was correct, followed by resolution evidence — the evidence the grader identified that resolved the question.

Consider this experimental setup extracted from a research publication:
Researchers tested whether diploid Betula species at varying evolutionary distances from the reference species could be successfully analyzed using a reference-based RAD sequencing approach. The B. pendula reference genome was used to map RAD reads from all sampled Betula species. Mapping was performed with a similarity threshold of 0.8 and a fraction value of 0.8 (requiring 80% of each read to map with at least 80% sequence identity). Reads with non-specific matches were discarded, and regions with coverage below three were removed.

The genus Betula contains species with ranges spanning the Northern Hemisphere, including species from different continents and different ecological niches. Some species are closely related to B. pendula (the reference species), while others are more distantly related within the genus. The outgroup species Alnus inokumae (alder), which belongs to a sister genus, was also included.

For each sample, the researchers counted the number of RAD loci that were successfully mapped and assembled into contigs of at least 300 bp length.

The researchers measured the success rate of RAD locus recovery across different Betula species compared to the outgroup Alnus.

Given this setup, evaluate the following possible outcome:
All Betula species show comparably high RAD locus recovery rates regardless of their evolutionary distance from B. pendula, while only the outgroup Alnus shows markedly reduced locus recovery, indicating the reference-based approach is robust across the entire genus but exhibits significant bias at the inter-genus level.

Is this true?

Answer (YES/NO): YES